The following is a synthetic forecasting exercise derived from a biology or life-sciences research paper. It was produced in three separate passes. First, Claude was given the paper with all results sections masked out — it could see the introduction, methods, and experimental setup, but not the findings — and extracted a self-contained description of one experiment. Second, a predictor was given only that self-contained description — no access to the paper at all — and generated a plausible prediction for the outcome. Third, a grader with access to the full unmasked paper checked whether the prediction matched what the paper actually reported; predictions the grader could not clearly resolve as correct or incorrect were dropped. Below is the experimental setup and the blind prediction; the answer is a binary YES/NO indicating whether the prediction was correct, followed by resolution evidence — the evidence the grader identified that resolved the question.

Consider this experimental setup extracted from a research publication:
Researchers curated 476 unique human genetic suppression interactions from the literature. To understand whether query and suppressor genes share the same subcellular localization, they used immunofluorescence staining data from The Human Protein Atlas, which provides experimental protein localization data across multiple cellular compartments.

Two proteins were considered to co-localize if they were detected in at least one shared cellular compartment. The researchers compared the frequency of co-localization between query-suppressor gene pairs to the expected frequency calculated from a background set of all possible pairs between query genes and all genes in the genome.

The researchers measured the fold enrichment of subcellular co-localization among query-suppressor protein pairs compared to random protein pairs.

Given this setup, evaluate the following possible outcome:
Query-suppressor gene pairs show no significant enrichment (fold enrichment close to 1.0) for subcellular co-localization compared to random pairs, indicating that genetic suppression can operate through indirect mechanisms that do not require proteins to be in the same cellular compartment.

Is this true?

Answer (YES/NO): NO